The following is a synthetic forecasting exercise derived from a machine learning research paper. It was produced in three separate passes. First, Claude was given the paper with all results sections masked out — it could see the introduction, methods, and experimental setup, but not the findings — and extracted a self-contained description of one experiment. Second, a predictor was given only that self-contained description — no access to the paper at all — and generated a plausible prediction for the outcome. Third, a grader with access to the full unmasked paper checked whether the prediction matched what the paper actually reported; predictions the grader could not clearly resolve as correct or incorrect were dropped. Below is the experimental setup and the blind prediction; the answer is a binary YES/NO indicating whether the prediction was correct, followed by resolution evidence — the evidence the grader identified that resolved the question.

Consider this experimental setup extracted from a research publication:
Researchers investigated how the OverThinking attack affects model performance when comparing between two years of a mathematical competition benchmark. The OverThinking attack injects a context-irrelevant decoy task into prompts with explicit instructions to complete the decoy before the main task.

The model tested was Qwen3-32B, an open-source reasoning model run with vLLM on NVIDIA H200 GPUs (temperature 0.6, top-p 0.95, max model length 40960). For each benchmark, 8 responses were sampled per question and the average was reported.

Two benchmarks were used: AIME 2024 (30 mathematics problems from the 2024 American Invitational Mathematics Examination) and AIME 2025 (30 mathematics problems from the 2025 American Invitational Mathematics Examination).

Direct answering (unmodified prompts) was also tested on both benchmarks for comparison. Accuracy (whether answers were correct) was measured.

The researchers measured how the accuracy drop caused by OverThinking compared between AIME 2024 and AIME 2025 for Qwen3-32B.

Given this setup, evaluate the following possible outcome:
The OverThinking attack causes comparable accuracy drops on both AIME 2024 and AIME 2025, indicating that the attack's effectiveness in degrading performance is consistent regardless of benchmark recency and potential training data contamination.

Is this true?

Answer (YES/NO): NO